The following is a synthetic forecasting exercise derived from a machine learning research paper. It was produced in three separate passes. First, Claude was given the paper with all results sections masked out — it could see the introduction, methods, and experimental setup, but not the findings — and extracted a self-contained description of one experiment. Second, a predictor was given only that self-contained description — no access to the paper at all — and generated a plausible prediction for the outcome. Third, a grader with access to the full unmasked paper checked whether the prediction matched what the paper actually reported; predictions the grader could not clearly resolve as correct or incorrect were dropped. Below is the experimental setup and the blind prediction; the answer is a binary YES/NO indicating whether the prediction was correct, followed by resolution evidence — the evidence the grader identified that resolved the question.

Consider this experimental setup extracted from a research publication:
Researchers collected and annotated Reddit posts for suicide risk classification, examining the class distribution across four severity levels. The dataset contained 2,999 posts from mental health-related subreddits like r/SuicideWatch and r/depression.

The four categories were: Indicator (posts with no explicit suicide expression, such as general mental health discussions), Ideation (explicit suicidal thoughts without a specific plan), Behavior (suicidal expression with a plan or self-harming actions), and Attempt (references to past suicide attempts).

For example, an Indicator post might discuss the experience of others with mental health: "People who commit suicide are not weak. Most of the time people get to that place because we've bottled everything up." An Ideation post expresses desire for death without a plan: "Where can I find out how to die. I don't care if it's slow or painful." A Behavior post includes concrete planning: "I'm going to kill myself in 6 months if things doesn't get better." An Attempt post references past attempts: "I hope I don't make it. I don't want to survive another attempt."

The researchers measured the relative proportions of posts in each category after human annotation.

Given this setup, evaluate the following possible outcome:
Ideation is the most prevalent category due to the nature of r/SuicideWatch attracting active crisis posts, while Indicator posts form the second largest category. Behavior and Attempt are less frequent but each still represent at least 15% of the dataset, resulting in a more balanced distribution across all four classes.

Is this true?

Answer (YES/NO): NO